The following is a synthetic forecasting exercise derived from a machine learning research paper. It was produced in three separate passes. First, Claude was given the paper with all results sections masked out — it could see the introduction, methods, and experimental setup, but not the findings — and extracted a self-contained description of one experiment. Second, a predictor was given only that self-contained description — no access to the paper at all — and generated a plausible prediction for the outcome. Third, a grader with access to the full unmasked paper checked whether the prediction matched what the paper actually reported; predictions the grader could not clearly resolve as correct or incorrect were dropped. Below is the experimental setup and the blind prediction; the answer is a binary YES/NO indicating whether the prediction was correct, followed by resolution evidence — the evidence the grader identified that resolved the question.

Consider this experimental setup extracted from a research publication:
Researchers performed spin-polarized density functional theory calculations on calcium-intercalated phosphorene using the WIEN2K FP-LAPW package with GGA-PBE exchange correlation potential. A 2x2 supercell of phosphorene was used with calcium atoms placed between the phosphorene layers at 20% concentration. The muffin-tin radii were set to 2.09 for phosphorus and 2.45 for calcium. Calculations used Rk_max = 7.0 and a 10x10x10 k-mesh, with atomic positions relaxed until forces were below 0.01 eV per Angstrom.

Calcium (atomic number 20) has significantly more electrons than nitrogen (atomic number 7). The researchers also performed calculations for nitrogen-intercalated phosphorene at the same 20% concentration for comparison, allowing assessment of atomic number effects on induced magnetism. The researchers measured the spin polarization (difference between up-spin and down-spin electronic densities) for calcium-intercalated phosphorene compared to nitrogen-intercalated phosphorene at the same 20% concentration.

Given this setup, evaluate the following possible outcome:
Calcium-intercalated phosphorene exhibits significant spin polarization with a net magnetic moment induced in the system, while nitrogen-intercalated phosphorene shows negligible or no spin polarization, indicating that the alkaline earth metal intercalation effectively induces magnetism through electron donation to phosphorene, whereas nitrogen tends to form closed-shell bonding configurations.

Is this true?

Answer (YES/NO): NO